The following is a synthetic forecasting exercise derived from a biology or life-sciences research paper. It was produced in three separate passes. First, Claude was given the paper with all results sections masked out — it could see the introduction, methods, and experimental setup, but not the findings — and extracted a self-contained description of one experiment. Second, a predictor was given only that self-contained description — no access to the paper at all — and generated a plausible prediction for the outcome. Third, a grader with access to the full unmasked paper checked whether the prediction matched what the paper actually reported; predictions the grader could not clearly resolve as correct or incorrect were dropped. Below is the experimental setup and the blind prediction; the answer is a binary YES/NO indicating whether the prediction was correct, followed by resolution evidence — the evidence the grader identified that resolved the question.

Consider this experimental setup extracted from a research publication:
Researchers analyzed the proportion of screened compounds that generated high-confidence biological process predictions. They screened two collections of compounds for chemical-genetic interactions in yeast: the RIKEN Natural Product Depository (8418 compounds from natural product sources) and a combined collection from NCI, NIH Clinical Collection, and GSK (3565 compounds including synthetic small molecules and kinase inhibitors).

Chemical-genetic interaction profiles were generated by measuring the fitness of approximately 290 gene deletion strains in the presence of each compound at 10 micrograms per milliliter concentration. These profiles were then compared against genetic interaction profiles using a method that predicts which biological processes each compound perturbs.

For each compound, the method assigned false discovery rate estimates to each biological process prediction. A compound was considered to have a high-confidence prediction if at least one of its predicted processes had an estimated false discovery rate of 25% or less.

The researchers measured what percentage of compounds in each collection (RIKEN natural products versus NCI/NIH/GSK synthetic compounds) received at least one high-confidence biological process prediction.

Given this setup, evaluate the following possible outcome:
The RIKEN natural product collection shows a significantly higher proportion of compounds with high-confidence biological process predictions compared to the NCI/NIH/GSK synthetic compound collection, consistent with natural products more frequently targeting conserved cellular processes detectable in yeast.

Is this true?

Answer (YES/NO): NO